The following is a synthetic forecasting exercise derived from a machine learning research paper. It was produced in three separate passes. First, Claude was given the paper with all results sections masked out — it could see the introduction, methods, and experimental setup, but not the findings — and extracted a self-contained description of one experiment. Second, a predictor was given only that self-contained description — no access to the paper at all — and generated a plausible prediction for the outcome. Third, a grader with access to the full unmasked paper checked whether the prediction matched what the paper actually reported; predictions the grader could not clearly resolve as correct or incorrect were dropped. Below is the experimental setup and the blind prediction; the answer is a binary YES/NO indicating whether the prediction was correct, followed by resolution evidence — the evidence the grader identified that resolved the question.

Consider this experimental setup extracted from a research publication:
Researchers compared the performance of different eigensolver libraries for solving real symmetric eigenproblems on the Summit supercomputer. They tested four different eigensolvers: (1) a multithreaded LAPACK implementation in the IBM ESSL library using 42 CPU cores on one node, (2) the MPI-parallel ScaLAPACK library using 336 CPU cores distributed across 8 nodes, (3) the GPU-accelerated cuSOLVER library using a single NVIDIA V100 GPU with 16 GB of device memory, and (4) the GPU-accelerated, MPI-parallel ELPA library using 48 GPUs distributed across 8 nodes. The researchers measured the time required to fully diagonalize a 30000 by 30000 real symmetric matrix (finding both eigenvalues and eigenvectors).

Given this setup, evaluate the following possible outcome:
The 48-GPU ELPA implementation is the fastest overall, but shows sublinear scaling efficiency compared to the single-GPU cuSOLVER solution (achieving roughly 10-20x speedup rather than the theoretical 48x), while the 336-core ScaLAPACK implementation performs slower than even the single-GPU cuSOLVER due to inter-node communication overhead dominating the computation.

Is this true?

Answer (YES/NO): NO